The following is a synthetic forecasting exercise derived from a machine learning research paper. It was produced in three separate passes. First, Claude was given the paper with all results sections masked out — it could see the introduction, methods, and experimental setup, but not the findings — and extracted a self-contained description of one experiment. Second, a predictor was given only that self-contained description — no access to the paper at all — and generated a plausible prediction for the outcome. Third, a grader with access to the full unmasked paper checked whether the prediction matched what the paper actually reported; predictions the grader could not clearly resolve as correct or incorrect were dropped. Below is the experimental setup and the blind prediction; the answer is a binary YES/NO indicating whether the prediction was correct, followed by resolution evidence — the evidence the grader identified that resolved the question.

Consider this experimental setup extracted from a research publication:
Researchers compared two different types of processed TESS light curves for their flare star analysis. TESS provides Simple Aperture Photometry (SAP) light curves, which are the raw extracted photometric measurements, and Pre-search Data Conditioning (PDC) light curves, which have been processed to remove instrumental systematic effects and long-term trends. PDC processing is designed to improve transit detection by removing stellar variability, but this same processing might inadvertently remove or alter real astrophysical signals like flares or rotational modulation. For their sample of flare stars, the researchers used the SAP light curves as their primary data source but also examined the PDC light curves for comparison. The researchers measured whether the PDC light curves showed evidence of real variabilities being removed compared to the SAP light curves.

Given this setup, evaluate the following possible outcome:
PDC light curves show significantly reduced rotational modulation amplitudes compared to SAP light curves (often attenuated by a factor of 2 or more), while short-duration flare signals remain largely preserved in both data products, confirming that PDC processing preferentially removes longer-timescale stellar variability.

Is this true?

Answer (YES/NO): NO